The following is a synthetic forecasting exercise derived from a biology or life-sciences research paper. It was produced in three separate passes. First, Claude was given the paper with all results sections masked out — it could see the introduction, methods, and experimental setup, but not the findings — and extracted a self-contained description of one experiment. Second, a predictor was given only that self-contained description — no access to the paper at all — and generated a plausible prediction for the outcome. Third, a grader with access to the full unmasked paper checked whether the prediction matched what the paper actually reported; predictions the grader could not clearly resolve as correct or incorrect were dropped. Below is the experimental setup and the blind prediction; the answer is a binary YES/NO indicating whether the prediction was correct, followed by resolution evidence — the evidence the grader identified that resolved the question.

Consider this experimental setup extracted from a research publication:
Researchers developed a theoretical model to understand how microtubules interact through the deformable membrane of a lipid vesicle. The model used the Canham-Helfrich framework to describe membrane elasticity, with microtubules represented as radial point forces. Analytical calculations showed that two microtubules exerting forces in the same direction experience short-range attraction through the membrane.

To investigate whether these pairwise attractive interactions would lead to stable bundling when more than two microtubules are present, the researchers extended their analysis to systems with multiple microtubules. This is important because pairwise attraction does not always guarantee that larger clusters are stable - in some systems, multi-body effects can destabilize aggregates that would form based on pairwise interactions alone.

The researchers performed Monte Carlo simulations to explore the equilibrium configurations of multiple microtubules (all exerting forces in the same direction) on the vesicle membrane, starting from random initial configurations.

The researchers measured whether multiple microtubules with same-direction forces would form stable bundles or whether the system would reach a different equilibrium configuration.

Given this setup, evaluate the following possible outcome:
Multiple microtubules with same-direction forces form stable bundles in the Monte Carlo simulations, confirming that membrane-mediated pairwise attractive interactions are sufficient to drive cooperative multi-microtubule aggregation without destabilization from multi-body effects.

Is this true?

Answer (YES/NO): YES